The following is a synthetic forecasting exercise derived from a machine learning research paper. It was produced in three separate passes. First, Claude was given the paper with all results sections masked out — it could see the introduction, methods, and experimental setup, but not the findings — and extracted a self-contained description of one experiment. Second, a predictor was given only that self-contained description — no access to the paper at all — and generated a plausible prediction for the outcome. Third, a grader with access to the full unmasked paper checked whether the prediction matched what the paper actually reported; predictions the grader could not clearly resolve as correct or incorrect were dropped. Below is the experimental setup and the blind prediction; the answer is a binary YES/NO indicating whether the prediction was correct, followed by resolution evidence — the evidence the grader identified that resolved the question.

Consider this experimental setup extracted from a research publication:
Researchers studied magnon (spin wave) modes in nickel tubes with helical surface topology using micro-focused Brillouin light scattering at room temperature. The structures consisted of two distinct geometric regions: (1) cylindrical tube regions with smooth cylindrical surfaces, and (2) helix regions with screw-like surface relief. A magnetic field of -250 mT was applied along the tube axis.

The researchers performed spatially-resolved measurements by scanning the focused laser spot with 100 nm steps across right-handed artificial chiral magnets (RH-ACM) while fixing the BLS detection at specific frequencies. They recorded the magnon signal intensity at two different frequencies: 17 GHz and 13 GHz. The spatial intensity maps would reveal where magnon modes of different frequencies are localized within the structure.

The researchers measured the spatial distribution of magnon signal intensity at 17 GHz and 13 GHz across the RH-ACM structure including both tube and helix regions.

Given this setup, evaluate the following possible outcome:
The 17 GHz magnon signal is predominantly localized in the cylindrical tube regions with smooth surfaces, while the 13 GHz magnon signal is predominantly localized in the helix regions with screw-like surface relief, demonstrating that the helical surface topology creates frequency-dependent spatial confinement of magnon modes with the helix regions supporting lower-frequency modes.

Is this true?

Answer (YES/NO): YES